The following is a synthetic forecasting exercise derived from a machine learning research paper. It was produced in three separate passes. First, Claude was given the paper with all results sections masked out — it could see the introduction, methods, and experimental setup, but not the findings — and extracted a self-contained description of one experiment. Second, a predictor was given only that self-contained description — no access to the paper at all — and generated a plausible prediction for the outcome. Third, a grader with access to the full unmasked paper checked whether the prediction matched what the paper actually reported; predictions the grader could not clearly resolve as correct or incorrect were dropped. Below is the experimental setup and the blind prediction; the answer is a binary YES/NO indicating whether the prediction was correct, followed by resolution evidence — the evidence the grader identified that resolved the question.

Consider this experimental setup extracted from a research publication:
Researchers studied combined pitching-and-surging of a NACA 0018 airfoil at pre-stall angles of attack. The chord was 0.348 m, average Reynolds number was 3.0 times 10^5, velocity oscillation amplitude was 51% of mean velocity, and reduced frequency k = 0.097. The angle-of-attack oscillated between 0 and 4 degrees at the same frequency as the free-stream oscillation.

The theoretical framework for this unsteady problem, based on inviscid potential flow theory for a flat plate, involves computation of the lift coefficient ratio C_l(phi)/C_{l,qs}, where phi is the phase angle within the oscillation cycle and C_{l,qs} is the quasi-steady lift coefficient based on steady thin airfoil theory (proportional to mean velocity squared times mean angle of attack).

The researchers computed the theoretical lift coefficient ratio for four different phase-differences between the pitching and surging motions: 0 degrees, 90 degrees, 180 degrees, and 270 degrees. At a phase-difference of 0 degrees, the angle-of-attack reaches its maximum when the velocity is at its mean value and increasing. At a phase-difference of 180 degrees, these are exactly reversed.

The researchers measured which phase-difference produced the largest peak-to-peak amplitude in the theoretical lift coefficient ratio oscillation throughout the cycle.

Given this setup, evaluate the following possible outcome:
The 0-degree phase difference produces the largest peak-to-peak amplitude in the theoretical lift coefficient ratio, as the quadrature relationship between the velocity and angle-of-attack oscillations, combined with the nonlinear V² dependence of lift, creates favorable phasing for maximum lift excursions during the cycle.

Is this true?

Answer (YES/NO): NO